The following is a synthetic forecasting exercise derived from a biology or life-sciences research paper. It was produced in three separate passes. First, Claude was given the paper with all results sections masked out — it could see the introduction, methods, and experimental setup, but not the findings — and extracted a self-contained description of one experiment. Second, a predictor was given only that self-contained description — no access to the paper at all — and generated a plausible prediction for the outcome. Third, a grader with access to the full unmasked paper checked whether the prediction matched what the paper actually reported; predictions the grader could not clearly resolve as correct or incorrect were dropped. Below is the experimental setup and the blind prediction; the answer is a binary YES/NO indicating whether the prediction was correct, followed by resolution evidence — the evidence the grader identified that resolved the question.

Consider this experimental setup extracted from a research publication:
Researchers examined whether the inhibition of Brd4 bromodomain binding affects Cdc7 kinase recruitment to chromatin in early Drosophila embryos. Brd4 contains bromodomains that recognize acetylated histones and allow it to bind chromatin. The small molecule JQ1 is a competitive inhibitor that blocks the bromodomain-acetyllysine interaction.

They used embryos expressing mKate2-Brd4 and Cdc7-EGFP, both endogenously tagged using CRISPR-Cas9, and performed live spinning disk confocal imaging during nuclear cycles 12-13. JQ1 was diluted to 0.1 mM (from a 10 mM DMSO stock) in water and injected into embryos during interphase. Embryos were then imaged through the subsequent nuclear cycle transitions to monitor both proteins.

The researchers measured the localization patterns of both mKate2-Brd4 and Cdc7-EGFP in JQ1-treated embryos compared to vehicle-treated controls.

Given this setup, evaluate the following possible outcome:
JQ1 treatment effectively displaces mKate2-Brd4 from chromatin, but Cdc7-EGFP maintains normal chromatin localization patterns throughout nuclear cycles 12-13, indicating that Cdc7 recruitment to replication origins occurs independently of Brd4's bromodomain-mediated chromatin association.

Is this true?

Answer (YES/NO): NO